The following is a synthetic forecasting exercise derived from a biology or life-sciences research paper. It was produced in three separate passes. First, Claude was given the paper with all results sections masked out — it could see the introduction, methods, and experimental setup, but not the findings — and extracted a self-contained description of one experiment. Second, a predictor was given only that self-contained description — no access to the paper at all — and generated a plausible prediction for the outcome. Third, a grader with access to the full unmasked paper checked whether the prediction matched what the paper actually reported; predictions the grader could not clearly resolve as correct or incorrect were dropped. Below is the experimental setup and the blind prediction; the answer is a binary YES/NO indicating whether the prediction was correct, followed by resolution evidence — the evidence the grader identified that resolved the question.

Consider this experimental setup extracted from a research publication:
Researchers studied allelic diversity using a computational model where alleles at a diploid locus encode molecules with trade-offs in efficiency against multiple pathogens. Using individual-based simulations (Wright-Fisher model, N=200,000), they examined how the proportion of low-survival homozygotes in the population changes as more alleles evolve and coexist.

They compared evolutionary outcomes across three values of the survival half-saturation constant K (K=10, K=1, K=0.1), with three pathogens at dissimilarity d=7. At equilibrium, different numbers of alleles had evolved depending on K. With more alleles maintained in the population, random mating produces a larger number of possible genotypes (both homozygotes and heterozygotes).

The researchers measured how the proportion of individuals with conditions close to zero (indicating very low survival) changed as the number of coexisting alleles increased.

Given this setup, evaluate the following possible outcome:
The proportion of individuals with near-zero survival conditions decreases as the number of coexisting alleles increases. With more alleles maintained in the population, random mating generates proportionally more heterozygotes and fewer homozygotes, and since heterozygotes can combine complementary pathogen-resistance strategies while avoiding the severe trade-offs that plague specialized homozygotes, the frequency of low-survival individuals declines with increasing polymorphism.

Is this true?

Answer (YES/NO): YES